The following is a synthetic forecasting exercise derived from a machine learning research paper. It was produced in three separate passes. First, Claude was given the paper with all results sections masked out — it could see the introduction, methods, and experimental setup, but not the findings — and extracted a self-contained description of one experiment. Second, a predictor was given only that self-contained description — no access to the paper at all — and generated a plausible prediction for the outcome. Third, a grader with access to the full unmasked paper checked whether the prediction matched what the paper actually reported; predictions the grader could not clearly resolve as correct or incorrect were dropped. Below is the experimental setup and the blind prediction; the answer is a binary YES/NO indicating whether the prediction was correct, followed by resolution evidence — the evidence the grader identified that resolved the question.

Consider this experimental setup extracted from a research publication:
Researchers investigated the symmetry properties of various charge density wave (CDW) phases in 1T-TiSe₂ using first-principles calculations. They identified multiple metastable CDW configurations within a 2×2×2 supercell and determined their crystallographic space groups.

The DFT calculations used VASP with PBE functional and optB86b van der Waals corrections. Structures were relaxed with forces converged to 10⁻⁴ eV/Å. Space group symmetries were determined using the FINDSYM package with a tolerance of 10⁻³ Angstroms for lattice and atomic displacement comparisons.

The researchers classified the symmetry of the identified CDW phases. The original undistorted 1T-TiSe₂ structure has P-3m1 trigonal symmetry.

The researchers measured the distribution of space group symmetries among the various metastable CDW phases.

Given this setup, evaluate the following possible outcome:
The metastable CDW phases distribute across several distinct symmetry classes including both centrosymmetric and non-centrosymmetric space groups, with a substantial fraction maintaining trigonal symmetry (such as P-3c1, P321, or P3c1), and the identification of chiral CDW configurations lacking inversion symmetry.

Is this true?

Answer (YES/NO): NO